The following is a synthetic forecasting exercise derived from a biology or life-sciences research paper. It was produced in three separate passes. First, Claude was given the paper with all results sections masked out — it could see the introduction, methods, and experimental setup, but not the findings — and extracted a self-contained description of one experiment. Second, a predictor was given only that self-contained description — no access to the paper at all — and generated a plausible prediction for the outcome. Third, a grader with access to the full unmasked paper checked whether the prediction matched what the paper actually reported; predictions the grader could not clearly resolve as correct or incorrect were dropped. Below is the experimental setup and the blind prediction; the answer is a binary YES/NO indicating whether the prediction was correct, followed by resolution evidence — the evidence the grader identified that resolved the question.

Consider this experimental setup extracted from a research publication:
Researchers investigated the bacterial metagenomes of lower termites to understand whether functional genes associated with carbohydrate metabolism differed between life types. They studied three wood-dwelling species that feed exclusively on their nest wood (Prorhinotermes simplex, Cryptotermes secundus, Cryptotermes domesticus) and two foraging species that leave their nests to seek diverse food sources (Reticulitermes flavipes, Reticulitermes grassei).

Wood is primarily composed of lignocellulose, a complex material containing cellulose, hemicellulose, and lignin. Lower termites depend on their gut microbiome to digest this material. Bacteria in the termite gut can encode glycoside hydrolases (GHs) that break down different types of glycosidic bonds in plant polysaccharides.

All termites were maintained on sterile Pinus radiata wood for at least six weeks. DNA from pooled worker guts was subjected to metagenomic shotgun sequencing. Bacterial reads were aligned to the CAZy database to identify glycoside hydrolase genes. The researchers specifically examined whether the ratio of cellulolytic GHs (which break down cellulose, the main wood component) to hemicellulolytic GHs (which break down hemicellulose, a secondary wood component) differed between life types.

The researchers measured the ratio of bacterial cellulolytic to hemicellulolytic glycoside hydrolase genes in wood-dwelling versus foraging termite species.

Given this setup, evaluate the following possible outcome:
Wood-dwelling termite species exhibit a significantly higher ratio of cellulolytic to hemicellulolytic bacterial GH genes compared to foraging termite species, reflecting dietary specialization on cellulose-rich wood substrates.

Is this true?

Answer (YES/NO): NO